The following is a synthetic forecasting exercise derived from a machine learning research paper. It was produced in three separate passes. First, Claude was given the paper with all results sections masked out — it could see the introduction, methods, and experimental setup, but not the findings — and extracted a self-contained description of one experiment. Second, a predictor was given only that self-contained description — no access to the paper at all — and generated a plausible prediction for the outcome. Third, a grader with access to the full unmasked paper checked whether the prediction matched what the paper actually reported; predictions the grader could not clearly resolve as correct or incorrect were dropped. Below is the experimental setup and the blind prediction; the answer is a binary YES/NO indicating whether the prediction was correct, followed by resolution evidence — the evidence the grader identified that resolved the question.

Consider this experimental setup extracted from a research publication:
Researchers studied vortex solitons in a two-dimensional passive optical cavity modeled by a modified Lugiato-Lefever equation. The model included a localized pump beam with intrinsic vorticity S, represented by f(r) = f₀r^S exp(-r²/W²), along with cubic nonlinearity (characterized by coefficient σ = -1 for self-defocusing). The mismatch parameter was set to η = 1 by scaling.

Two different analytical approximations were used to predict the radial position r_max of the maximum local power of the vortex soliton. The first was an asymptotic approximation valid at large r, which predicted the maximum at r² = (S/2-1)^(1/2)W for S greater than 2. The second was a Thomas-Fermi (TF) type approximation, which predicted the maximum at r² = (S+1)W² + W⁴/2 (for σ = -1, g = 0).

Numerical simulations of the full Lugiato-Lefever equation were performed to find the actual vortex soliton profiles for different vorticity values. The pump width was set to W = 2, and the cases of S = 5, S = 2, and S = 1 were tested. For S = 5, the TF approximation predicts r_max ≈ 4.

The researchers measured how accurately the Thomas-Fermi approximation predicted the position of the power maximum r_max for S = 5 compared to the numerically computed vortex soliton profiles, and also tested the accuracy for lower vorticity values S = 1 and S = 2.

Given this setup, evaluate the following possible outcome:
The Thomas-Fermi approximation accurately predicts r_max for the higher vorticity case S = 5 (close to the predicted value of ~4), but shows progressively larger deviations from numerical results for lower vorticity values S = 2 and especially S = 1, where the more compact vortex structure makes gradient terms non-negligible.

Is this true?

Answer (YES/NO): YES